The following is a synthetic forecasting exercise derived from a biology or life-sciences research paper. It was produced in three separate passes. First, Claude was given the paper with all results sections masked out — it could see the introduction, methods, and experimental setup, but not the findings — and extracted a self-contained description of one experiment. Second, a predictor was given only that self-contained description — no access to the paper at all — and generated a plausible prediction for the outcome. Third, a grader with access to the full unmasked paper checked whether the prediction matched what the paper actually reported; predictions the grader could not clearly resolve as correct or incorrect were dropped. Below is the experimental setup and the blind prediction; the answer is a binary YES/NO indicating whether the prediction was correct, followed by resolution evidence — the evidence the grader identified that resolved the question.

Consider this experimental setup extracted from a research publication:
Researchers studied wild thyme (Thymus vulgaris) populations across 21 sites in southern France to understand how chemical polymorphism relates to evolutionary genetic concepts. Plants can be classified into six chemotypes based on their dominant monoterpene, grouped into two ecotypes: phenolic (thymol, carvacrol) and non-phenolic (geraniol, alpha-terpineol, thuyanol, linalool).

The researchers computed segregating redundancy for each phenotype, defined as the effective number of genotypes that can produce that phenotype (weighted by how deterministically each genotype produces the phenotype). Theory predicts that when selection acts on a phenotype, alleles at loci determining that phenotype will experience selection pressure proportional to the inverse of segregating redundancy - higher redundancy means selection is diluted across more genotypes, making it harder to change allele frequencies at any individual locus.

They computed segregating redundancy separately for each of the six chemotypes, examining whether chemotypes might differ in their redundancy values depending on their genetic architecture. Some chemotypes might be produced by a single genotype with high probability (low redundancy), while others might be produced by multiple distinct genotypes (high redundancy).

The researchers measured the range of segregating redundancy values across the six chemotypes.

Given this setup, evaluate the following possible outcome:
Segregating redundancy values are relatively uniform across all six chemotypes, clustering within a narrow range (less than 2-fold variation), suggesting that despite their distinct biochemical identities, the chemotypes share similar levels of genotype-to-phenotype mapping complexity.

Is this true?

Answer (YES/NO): NO